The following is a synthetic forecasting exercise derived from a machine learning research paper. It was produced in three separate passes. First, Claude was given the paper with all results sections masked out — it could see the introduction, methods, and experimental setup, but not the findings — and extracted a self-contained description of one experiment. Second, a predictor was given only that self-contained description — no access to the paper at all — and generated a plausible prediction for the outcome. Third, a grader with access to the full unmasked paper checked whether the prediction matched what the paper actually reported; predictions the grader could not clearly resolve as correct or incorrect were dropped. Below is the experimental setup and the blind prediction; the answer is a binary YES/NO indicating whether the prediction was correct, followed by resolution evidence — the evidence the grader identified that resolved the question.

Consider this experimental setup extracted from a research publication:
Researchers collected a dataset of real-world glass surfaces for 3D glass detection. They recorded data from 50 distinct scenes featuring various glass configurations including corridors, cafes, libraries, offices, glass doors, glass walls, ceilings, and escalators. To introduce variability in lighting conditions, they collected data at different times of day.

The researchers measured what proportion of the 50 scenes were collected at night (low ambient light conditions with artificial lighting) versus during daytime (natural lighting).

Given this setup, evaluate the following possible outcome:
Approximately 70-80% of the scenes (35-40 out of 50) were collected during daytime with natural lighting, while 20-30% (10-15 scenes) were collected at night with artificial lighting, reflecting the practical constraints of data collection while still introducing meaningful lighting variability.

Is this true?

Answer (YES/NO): NO